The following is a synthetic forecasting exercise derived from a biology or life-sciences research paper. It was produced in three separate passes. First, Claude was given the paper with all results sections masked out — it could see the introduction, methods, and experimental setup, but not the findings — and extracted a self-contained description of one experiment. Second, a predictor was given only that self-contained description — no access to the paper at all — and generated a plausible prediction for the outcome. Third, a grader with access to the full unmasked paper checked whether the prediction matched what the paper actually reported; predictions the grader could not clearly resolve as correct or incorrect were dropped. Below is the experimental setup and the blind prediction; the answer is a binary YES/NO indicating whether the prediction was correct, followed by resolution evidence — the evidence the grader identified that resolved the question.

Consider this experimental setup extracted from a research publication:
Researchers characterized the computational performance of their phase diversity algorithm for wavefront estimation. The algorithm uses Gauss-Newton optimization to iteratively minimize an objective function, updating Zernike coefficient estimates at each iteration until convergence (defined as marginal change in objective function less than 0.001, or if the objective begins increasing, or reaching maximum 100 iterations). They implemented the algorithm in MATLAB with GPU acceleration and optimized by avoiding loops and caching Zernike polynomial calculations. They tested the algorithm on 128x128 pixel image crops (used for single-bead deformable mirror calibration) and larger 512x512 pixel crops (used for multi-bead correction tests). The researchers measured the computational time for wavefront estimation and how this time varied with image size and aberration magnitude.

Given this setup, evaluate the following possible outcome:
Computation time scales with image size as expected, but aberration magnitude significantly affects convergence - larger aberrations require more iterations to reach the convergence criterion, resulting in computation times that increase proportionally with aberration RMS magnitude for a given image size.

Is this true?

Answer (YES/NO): NO